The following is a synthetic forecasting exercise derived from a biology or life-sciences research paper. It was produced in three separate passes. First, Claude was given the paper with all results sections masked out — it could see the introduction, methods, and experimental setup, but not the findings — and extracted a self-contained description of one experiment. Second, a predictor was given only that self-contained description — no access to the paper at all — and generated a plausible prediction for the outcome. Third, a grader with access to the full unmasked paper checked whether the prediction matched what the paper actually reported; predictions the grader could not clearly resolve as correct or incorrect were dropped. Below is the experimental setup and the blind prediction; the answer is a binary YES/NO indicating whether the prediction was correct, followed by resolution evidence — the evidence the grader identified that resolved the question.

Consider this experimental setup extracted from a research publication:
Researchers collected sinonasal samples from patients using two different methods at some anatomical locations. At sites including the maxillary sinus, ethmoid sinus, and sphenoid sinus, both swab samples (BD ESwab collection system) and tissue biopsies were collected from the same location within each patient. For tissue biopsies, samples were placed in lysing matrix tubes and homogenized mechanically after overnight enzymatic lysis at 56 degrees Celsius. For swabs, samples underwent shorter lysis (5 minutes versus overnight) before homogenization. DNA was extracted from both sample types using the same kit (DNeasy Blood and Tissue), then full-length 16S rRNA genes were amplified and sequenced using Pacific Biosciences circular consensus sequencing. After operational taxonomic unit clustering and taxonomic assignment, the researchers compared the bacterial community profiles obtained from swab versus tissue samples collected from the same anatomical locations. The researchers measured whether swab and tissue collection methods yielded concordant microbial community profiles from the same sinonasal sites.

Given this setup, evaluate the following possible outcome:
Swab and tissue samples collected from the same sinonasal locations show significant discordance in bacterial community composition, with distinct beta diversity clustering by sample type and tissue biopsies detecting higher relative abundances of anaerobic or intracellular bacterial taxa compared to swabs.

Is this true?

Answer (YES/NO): NO